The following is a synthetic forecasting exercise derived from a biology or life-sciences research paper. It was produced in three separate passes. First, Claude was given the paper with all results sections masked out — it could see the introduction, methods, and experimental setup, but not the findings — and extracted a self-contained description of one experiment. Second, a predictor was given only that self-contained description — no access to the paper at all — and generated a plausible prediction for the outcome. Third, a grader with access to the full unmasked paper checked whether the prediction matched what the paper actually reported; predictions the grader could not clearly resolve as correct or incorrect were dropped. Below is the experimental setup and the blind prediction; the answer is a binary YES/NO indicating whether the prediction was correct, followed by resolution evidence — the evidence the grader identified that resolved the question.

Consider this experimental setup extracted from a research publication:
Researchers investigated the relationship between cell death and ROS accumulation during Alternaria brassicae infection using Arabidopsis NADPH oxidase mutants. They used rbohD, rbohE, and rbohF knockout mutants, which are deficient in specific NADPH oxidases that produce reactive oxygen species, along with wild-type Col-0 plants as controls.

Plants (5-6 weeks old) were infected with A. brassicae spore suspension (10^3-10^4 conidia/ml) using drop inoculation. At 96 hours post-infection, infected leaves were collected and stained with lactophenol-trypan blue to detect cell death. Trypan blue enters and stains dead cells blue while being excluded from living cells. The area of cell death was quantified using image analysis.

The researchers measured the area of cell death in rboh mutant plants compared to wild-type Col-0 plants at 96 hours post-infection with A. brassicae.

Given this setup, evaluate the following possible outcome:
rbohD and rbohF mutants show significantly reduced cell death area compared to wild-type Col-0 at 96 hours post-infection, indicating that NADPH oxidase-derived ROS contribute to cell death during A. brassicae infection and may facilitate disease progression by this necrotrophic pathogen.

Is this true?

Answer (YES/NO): YES